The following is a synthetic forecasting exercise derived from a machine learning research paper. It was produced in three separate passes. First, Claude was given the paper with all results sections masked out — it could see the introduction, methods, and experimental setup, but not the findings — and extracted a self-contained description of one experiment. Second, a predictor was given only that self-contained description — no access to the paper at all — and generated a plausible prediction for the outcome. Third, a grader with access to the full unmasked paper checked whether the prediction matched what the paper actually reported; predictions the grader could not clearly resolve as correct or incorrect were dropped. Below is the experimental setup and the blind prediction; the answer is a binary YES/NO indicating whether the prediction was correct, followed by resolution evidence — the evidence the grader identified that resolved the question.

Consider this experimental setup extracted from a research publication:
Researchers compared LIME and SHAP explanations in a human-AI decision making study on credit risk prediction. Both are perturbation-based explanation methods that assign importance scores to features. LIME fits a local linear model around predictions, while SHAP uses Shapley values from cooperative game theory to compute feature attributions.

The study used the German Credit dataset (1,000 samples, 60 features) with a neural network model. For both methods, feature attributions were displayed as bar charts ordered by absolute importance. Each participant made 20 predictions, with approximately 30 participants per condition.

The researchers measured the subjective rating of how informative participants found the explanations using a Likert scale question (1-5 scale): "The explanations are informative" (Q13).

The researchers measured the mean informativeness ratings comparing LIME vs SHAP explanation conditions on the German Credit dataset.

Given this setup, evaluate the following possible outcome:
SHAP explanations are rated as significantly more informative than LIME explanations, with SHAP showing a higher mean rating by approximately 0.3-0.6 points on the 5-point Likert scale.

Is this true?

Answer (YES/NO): NO